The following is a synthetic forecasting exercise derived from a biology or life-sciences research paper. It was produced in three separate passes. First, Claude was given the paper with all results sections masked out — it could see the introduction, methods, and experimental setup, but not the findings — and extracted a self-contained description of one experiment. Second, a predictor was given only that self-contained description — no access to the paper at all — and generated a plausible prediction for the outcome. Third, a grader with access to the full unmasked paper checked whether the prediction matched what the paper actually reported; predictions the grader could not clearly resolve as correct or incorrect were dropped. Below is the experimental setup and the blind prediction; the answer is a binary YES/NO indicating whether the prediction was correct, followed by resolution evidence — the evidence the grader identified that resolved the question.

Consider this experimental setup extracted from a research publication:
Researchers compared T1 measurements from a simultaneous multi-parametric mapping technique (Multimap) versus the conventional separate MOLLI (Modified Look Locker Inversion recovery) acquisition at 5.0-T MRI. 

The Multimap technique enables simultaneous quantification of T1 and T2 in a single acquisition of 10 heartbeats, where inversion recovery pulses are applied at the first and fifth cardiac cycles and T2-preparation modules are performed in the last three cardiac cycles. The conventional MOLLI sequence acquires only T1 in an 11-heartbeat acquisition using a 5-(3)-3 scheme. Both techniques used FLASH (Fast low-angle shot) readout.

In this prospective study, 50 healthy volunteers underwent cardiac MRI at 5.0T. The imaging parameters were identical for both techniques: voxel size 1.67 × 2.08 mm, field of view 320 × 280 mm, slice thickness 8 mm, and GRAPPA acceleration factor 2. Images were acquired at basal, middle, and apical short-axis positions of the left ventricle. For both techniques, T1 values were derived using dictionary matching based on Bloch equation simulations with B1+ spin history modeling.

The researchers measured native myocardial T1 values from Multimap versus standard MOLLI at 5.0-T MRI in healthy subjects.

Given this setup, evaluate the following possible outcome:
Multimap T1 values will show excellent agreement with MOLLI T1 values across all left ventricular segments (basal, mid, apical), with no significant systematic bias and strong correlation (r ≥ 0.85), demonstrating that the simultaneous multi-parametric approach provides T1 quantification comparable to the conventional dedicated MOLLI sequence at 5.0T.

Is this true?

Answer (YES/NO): NO